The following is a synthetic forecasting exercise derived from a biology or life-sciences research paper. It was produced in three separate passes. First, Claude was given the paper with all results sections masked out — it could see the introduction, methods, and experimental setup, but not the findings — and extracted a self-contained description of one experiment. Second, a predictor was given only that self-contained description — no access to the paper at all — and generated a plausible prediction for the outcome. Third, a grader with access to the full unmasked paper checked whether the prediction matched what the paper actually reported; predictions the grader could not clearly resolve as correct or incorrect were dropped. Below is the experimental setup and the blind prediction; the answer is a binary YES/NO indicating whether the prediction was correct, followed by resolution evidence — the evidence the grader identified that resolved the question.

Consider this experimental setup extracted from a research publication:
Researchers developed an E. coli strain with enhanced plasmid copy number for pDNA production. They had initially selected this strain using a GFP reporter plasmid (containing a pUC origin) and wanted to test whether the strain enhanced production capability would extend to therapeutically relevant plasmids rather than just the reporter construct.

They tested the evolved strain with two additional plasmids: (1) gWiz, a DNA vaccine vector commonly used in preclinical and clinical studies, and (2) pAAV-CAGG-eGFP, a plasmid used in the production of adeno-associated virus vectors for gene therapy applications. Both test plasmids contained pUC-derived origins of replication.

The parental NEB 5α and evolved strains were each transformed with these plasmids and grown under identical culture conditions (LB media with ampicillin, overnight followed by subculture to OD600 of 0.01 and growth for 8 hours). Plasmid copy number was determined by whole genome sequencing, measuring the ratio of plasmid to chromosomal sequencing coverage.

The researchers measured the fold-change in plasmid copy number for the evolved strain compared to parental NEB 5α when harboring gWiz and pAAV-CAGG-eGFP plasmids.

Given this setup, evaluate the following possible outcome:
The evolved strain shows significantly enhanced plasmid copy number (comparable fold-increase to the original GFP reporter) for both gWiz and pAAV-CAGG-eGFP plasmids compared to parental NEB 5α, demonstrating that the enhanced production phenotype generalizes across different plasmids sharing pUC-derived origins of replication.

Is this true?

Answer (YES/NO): NO